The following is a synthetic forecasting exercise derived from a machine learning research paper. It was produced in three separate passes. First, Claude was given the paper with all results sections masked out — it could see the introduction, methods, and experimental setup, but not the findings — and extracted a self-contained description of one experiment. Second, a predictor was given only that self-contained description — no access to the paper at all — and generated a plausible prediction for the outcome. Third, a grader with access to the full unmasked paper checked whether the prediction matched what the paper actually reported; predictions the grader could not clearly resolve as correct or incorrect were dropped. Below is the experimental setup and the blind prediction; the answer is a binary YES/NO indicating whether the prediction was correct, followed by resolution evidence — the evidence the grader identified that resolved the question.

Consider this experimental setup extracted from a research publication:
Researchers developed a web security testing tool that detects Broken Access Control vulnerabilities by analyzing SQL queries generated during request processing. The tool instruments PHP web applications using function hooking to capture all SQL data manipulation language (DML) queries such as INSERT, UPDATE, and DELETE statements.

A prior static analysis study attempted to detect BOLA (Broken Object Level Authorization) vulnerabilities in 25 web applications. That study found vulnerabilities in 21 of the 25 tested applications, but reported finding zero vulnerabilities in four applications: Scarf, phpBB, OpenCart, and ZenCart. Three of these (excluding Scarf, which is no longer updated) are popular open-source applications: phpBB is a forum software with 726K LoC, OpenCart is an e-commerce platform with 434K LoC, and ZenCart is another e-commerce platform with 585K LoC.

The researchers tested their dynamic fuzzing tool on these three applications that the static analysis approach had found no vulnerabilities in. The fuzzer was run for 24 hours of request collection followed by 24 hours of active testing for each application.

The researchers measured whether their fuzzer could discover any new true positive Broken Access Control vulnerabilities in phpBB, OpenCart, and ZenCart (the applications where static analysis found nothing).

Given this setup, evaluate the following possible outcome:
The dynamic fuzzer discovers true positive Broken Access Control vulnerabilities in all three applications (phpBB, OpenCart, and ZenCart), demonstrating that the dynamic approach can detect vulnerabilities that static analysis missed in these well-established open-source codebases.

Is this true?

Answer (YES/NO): NO